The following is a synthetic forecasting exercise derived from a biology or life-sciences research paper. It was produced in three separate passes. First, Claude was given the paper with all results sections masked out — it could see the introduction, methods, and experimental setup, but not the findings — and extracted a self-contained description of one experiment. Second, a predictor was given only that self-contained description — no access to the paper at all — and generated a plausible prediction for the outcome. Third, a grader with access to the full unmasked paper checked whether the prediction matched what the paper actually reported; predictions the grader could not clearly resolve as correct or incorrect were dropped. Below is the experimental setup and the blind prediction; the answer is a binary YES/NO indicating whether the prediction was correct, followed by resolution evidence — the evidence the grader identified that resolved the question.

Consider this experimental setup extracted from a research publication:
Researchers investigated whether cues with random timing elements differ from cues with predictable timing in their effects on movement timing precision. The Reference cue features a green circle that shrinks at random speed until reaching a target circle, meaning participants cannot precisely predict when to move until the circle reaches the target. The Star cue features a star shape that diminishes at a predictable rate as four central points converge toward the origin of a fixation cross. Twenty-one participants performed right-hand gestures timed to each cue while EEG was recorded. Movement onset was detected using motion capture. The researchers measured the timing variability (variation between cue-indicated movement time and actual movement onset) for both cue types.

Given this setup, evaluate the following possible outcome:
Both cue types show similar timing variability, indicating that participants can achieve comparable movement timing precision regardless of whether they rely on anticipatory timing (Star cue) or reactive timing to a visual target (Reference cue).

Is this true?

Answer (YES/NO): NO